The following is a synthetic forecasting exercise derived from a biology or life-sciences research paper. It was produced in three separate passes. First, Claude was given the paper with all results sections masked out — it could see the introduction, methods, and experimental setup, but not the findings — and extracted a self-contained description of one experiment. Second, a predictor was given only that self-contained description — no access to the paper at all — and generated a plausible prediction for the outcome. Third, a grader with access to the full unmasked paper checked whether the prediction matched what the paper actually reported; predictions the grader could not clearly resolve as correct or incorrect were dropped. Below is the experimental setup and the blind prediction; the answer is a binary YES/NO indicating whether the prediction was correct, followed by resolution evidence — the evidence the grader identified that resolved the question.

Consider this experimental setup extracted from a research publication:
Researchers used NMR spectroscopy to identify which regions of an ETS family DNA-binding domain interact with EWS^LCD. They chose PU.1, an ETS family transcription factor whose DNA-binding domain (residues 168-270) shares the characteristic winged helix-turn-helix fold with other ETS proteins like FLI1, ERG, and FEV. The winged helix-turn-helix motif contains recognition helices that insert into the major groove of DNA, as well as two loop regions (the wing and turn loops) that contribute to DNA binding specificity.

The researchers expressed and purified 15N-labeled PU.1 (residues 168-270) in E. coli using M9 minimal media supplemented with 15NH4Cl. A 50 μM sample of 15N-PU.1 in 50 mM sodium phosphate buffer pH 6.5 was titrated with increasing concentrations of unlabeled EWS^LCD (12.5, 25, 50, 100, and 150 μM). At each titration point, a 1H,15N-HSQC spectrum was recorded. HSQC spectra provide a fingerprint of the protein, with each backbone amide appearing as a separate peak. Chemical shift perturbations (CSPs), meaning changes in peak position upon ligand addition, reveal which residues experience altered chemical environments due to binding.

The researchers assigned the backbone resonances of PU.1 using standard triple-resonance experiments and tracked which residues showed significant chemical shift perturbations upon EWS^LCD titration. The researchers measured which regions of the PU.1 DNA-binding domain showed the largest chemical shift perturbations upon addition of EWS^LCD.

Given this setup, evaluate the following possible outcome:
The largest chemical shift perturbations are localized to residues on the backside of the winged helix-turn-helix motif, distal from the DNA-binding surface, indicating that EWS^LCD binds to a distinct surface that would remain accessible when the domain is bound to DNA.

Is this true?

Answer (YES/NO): NO